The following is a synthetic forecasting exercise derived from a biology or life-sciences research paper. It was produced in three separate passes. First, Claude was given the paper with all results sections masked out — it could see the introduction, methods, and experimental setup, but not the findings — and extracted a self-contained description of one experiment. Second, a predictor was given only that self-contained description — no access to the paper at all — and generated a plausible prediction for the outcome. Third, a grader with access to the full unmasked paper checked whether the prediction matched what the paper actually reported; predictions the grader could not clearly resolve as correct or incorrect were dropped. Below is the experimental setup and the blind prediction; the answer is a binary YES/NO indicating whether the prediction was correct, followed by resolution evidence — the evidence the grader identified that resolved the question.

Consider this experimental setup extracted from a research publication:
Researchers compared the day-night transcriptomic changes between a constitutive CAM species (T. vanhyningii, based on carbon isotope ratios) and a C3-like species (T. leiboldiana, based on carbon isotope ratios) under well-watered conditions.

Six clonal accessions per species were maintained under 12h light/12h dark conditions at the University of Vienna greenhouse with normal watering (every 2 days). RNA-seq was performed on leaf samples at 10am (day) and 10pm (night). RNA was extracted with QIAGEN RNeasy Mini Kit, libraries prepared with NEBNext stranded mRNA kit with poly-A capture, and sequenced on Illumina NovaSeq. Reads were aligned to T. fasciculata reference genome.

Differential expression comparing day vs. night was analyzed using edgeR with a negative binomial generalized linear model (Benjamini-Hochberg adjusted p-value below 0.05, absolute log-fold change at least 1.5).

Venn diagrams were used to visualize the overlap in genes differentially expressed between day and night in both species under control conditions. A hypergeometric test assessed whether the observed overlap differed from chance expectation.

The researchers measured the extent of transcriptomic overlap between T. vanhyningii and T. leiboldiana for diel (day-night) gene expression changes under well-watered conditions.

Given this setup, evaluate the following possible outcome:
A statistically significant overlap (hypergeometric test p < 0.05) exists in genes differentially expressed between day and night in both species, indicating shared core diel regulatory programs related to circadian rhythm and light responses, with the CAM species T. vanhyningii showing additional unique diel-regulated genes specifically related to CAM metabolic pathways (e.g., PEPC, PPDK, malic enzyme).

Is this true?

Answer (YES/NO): NO